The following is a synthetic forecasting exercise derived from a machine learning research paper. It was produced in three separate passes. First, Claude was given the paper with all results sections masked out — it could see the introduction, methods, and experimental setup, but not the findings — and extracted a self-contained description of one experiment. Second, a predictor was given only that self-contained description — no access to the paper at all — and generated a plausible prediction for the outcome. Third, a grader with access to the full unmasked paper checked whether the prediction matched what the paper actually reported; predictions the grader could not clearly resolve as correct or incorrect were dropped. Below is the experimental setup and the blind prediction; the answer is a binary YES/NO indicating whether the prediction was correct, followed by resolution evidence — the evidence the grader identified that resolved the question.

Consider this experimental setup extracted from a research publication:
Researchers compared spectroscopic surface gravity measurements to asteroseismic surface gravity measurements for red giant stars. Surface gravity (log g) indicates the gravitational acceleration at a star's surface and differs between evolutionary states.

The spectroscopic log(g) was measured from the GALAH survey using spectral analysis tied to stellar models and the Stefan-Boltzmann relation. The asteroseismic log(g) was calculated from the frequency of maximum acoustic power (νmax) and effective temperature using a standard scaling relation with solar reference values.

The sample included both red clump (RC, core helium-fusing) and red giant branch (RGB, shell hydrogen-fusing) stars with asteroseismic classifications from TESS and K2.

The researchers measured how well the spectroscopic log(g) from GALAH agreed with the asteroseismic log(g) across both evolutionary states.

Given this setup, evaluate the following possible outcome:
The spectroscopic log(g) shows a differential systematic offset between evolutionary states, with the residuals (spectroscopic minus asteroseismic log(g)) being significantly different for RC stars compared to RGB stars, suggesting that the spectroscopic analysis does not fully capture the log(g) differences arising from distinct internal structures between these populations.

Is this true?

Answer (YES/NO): NO